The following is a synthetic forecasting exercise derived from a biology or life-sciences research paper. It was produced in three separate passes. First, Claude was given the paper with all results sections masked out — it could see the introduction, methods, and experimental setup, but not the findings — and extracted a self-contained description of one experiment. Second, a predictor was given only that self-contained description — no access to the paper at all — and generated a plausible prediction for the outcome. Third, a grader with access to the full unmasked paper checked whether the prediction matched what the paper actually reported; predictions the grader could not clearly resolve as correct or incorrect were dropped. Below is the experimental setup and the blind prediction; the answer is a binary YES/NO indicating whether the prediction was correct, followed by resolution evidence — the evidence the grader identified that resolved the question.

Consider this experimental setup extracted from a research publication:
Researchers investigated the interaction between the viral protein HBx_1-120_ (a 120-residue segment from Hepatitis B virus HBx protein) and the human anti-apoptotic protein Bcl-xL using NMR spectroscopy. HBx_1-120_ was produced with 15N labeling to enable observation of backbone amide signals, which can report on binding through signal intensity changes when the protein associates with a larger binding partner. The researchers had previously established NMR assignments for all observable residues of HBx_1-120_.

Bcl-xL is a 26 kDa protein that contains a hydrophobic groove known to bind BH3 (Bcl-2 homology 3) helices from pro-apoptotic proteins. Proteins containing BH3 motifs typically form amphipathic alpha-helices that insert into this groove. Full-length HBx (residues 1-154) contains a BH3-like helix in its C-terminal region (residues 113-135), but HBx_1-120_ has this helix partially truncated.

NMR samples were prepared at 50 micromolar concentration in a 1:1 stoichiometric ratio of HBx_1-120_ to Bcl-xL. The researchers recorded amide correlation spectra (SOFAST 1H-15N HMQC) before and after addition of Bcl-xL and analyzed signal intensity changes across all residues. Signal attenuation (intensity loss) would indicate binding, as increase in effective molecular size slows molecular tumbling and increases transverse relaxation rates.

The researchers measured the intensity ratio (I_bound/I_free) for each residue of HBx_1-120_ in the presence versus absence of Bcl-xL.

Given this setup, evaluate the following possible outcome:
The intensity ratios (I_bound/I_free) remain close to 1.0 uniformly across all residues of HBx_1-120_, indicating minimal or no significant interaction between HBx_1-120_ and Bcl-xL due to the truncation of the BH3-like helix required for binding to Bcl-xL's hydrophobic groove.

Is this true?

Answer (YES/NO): NO